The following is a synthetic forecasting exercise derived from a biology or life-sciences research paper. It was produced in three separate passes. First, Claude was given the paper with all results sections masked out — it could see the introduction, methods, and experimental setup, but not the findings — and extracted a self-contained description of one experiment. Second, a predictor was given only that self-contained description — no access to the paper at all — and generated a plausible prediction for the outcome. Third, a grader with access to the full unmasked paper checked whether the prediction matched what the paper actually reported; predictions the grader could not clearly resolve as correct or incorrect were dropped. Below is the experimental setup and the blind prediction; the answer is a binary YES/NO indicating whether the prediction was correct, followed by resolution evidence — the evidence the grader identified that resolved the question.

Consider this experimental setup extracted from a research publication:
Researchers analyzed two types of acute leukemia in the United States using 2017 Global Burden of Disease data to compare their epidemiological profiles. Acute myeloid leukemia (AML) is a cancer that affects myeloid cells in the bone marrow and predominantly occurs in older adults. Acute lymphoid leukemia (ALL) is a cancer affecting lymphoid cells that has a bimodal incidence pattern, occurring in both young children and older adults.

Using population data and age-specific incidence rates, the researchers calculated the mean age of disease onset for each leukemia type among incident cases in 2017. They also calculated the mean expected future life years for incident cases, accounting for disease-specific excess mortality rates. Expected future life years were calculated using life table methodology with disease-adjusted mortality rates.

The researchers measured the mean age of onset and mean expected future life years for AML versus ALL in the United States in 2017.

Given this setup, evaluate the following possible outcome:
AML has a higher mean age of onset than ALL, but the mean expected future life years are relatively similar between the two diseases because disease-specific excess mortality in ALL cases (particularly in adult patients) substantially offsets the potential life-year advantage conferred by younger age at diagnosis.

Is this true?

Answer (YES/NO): NO